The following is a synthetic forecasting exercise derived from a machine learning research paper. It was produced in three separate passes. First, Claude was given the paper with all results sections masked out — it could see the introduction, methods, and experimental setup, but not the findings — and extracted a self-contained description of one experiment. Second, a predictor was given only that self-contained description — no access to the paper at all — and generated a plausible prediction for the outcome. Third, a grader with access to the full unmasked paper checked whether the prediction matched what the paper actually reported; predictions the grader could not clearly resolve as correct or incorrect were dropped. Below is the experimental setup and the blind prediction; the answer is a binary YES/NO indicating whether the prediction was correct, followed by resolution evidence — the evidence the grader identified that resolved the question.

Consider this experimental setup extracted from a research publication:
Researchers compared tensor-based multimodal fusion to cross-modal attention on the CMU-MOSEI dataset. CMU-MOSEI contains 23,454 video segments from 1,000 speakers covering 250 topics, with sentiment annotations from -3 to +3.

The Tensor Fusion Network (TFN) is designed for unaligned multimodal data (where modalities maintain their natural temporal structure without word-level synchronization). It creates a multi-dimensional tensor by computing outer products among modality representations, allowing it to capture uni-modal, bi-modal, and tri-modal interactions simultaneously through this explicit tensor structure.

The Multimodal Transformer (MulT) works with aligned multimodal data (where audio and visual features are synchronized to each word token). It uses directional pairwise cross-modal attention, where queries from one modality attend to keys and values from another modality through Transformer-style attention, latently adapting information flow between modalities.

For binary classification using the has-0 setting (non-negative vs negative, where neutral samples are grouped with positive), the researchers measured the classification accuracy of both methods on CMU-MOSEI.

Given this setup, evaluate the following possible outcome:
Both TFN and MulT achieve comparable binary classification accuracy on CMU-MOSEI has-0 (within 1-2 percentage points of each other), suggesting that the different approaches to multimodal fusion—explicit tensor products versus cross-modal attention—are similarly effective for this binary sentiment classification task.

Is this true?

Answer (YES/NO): YES